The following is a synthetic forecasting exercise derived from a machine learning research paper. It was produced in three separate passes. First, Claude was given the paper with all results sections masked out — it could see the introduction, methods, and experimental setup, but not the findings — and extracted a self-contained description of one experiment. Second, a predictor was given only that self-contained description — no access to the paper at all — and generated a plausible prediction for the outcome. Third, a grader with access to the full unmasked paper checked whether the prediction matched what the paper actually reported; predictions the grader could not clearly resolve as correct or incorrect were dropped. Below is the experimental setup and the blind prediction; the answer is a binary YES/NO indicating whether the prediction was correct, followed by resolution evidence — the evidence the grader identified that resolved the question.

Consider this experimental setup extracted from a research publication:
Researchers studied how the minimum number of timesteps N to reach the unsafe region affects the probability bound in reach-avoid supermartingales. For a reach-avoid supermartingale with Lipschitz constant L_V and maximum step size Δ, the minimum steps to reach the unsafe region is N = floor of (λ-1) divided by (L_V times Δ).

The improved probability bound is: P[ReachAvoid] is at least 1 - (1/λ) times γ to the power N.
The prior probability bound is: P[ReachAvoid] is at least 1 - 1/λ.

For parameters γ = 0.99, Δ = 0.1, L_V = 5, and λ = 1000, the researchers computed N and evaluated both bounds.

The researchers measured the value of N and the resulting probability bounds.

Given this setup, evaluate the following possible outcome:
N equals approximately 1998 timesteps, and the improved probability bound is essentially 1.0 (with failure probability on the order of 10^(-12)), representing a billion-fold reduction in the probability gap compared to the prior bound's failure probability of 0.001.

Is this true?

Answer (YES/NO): NO